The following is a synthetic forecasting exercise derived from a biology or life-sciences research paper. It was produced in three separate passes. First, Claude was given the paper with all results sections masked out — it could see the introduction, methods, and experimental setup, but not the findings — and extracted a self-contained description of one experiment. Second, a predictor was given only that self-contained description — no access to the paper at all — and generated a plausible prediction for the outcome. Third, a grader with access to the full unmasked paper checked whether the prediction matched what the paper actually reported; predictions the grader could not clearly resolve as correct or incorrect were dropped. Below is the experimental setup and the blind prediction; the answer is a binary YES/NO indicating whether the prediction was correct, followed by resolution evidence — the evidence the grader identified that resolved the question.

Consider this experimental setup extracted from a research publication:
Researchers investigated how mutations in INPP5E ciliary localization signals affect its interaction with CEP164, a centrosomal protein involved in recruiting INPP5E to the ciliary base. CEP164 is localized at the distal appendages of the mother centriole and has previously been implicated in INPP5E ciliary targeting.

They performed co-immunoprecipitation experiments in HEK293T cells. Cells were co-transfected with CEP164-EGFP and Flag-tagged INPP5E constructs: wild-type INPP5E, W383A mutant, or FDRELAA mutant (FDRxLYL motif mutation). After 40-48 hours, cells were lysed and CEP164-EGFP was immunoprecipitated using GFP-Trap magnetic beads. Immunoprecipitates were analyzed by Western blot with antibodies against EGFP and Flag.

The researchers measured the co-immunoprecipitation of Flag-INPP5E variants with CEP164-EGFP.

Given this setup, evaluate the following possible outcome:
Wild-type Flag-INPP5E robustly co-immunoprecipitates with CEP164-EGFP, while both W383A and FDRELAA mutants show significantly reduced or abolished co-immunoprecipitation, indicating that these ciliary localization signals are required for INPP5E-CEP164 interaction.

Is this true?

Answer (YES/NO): NO